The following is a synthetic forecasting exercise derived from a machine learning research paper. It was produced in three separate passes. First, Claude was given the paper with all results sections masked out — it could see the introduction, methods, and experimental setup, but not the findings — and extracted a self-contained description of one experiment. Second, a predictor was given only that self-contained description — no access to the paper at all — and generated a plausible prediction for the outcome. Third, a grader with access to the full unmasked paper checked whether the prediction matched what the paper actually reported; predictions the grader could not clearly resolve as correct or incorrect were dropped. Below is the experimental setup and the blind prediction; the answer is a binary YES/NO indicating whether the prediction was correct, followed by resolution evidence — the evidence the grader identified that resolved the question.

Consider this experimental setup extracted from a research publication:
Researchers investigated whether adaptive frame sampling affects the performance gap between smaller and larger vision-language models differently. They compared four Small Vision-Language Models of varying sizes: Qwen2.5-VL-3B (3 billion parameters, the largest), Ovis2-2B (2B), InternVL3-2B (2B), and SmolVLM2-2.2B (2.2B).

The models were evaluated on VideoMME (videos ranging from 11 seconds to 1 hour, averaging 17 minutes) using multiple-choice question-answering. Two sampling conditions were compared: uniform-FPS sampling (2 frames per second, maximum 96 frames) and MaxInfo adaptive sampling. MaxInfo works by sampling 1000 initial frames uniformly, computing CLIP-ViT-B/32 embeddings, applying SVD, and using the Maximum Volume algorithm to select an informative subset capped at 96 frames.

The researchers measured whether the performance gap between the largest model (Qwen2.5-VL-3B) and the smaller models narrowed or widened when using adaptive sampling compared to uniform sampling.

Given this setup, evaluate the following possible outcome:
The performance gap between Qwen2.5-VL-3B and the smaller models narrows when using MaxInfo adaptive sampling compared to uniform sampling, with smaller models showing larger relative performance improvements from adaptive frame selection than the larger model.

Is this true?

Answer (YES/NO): NO